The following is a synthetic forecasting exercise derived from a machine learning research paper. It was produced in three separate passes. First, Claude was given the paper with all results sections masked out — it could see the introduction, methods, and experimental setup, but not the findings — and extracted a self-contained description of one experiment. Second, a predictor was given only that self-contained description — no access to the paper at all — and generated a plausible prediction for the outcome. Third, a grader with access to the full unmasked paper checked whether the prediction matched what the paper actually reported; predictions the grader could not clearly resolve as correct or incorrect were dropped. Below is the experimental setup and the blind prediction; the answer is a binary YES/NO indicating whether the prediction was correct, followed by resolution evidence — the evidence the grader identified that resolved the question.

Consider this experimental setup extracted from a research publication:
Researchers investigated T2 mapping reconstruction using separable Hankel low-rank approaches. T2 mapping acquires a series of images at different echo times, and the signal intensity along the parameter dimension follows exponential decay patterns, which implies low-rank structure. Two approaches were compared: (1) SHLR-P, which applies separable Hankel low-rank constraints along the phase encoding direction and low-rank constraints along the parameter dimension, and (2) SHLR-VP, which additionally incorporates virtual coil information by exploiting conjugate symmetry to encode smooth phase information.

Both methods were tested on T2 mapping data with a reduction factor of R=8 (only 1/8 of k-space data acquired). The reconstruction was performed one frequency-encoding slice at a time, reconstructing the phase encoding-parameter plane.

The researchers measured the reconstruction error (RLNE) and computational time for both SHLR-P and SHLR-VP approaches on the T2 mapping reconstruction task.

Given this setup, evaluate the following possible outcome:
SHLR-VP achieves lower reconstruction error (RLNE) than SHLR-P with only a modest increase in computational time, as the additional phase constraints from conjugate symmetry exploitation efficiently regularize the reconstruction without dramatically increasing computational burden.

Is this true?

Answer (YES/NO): NO